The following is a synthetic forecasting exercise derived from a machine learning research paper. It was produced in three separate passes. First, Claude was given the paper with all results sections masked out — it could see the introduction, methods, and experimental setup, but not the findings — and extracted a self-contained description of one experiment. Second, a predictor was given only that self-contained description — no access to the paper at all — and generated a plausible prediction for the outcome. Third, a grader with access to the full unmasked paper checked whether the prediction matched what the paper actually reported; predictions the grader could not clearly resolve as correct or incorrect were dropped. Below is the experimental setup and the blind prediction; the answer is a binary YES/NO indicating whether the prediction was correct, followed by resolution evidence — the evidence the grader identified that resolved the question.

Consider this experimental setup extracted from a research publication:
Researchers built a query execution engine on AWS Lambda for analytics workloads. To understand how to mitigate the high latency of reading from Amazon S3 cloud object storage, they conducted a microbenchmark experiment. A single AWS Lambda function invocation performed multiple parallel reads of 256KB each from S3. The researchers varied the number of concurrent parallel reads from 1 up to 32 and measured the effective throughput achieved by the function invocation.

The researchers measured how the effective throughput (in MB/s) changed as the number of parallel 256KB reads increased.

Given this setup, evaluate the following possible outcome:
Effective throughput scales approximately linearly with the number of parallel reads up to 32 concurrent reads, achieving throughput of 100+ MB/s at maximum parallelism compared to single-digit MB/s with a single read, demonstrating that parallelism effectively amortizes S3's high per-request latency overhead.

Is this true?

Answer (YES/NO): NO